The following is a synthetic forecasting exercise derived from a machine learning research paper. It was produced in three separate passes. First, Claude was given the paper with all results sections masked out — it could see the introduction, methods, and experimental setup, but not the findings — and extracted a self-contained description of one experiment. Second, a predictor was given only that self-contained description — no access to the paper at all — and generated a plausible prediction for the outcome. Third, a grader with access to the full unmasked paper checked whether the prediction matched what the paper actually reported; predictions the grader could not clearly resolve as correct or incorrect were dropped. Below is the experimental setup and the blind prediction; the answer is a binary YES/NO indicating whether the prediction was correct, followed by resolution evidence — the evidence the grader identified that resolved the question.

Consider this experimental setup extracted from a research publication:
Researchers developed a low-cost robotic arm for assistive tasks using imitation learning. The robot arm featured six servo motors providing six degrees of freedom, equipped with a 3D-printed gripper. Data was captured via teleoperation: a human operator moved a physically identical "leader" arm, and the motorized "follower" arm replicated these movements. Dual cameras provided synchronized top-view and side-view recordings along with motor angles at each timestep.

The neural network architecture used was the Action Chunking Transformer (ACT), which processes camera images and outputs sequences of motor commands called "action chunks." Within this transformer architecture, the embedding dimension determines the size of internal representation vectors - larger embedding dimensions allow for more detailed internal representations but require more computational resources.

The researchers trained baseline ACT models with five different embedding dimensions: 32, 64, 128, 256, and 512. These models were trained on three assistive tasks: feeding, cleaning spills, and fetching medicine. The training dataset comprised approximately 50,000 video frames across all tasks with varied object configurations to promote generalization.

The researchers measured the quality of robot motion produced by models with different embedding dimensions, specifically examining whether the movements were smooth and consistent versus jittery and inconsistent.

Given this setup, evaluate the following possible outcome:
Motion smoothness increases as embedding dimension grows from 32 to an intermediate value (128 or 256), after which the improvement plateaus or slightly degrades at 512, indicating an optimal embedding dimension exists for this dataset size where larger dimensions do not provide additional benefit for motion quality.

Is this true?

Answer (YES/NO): NO